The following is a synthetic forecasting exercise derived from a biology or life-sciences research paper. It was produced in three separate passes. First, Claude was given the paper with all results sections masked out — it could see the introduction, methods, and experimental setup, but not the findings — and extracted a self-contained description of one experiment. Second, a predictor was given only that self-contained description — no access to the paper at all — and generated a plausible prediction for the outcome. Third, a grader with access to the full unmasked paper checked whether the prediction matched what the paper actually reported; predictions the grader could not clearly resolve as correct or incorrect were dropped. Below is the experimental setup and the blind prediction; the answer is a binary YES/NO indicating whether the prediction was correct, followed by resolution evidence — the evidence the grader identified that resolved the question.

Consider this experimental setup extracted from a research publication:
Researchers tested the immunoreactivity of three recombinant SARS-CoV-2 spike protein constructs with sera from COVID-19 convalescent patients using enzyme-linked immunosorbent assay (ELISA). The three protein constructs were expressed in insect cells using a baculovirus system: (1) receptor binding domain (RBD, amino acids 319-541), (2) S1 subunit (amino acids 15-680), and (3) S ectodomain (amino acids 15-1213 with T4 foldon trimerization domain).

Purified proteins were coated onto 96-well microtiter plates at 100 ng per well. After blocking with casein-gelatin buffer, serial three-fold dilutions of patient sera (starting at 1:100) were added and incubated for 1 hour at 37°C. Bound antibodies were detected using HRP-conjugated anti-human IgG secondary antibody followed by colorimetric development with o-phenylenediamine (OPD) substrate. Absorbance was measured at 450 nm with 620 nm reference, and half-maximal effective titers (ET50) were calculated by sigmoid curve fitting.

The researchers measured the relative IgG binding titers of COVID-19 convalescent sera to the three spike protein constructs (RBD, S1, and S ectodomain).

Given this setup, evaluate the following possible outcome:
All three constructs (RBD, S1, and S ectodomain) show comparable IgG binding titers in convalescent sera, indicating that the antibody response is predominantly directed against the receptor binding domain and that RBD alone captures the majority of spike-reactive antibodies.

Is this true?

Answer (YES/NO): NO